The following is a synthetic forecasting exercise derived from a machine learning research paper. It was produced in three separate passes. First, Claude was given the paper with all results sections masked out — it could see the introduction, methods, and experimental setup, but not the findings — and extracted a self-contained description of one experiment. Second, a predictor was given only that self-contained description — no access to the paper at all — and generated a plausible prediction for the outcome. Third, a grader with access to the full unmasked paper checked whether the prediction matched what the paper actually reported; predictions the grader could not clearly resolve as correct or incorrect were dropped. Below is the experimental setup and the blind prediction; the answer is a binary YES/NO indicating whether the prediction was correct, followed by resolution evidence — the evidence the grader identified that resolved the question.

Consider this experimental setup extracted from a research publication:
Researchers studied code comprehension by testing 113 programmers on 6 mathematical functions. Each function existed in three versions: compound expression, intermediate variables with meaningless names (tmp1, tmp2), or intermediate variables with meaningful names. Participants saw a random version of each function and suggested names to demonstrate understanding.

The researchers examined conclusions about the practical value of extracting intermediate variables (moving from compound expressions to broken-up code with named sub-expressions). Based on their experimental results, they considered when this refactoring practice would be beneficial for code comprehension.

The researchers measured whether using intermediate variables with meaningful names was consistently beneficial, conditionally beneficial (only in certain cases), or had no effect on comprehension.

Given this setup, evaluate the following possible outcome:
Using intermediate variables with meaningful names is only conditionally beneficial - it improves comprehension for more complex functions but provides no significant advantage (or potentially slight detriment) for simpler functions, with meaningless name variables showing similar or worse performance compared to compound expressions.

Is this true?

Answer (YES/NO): YES